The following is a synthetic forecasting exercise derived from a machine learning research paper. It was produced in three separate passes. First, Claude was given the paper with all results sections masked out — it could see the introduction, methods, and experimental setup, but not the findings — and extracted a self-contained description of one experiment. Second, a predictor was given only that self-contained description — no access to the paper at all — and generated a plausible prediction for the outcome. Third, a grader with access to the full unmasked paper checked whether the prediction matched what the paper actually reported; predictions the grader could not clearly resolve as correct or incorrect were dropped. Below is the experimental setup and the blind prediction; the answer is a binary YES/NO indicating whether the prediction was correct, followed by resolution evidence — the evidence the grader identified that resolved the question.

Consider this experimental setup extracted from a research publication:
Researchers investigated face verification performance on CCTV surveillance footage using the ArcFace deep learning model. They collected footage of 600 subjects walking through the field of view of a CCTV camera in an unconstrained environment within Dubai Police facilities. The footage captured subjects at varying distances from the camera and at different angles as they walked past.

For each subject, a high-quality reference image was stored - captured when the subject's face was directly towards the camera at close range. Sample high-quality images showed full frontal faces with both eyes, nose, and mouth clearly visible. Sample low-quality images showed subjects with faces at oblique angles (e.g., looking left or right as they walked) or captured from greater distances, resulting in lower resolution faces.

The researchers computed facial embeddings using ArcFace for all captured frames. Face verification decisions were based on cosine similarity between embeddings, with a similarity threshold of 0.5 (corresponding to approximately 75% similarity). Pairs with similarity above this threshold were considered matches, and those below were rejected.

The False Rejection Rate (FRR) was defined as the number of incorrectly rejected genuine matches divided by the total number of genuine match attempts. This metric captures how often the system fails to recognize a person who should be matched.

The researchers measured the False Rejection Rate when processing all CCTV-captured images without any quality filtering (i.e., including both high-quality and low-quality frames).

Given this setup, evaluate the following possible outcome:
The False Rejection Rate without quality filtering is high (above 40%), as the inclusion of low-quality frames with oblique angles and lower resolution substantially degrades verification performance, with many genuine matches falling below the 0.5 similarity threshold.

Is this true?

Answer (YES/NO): NO